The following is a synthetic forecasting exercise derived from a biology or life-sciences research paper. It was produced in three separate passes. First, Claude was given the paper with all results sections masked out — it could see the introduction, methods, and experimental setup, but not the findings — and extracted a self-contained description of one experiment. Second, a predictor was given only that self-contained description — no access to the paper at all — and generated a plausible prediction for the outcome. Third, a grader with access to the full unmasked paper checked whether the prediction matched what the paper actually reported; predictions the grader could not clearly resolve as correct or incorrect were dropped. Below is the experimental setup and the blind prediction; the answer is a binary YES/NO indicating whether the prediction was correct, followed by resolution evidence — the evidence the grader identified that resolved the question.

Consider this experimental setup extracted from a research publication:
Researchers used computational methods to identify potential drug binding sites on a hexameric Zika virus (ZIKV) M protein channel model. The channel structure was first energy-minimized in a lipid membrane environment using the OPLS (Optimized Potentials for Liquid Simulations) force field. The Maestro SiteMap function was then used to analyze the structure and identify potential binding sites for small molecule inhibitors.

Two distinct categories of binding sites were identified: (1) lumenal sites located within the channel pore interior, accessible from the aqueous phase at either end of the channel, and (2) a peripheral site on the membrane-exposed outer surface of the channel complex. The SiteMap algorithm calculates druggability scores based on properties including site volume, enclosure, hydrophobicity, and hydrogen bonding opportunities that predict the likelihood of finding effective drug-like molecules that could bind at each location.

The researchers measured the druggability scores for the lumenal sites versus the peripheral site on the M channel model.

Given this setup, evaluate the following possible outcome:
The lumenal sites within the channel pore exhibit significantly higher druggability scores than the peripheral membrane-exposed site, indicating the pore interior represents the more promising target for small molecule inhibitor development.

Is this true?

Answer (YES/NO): YES